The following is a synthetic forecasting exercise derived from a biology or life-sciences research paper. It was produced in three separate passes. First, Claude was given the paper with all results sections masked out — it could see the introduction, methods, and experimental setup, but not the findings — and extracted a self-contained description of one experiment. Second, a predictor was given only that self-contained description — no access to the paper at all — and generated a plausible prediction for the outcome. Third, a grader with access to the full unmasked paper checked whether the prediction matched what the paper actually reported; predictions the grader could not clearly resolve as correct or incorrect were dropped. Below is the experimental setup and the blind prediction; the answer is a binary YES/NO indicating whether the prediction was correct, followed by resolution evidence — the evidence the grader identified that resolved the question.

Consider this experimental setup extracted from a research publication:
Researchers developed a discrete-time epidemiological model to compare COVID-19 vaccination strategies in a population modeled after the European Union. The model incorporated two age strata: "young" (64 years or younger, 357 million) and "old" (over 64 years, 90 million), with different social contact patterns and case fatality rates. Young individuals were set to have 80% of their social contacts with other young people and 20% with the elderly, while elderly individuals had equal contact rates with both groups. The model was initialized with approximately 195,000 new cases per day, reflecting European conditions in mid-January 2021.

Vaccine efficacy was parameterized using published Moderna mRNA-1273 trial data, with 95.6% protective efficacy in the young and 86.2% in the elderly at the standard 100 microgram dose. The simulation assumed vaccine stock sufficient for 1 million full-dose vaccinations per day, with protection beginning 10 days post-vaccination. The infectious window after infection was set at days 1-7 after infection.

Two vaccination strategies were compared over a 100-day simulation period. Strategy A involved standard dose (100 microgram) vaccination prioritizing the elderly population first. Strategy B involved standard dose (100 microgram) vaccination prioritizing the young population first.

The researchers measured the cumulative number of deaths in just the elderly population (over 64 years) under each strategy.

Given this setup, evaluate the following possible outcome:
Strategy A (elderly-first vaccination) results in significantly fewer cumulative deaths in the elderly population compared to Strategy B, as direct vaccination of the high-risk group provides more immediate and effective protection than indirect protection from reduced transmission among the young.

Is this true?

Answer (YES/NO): YES